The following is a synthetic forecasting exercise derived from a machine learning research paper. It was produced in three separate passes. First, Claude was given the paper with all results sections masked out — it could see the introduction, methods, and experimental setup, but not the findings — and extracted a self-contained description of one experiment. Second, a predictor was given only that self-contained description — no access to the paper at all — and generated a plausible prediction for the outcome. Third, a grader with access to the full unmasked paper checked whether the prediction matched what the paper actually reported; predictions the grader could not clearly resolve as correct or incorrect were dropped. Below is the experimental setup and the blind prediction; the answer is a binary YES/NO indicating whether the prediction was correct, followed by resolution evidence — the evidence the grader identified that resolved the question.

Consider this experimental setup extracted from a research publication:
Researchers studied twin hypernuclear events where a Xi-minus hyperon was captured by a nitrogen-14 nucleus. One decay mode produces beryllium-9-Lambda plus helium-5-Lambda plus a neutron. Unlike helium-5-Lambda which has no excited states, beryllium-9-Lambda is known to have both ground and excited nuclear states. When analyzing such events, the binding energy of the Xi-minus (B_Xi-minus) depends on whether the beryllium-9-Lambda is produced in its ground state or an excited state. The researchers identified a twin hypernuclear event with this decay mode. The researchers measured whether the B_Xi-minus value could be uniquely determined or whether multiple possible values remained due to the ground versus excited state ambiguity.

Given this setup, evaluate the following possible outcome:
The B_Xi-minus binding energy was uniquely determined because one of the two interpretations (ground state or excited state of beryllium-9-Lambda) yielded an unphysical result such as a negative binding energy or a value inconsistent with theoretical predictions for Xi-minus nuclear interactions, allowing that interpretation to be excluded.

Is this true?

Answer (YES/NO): YES